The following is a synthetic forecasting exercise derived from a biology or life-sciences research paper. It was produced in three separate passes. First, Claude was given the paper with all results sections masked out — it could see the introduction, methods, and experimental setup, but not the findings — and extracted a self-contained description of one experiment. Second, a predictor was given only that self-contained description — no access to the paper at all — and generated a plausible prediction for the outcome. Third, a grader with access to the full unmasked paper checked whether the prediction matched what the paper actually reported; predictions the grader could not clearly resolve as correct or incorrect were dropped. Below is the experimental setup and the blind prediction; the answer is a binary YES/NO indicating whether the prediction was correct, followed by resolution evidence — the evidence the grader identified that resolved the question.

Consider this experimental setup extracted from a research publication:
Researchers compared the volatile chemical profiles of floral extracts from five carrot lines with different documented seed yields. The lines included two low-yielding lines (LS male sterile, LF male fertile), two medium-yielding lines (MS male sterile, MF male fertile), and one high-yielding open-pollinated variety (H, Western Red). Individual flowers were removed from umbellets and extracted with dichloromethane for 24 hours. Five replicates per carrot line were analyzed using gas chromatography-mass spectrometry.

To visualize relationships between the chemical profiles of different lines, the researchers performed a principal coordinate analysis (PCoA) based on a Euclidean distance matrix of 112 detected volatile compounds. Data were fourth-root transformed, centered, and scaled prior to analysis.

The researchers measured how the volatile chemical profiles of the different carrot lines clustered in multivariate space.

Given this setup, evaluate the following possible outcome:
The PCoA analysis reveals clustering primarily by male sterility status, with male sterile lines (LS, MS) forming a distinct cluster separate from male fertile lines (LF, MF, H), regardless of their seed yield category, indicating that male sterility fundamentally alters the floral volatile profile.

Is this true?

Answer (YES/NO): NO